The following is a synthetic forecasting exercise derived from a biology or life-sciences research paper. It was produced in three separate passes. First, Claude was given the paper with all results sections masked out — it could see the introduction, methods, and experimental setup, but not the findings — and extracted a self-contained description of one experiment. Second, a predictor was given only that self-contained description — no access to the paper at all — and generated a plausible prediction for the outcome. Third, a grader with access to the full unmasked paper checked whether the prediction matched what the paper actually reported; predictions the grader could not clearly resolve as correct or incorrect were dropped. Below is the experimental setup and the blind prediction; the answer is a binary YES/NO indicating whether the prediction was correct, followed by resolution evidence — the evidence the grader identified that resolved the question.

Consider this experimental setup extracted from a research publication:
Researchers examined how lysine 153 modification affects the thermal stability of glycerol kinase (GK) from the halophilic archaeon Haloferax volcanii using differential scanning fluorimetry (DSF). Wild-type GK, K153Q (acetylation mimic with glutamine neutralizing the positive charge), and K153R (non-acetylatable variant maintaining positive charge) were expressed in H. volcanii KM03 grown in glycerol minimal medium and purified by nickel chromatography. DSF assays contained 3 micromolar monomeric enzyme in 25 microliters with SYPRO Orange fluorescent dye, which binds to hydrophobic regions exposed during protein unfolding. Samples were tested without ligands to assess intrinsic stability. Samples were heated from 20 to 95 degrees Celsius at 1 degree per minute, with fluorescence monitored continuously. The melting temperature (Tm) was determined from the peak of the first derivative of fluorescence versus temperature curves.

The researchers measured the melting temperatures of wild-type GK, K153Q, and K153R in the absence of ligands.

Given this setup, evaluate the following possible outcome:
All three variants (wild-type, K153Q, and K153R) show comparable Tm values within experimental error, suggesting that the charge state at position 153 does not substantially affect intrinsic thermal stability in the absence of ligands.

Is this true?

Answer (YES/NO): NO